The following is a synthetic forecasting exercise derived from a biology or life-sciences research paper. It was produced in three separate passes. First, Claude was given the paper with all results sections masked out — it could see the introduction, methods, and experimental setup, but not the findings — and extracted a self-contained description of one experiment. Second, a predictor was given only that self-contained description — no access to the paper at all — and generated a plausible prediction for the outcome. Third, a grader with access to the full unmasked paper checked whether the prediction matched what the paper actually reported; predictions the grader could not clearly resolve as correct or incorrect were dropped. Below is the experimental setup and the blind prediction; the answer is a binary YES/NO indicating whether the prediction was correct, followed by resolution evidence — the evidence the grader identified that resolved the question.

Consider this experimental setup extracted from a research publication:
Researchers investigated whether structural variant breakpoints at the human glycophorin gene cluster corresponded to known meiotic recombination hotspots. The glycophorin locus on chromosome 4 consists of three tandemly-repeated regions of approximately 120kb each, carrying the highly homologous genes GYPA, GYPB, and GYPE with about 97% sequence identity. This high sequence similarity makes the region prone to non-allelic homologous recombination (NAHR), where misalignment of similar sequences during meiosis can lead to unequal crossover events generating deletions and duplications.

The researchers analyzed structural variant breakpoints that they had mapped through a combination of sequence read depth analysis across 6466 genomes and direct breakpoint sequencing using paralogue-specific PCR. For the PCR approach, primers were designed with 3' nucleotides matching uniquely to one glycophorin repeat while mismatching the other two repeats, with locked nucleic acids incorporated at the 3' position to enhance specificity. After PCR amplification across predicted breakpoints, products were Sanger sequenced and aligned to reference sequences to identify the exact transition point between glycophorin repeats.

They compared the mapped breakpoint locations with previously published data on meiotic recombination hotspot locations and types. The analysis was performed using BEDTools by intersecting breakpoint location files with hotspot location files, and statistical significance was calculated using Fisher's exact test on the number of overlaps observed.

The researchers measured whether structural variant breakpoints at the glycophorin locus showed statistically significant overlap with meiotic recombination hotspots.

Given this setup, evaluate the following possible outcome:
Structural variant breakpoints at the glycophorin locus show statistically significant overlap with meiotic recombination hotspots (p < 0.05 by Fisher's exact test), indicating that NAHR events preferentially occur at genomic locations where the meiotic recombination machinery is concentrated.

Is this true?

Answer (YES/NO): YES